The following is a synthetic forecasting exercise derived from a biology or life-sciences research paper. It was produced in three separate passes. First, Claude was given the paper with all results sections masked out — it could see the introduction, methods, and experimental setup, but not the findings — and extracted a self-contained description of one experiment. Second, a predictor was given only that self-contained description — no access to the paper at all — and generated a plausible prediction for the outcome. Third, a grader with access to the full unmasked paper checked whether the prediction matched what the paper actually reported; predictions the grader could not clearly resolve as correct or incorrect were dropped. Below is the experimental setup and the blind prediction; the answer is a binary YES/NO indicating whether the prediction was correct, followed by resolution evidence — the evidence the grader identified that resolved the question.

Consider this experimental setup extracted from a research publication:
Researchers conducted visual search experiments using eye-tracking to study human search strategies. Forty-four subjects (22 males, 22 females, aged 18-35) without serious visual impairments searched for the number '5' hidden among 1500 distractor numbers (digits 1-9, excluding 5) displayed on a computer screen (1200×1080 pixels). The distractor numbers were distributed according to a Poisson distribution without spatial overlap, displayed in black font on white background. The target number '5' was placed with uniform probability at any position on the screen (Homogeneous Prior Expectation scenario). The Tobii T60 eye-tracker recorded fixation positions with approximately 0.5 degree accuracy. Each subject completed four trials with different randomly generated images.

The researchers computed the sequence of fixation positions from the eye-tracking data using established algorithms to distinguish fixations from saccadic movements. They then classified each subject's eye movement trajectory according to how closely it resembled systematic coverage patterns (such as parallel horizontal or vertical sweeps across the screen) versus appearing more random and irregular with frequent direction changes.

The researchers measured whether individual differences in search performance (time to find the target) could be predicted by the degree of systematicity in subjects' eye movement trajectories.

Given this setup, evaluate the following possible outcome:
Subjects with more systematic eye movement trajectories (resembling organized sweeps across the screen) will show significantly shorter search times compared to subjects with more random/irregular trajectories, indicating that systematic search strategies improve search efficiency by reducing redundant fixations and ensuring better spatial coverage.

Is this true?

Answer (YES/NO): NO